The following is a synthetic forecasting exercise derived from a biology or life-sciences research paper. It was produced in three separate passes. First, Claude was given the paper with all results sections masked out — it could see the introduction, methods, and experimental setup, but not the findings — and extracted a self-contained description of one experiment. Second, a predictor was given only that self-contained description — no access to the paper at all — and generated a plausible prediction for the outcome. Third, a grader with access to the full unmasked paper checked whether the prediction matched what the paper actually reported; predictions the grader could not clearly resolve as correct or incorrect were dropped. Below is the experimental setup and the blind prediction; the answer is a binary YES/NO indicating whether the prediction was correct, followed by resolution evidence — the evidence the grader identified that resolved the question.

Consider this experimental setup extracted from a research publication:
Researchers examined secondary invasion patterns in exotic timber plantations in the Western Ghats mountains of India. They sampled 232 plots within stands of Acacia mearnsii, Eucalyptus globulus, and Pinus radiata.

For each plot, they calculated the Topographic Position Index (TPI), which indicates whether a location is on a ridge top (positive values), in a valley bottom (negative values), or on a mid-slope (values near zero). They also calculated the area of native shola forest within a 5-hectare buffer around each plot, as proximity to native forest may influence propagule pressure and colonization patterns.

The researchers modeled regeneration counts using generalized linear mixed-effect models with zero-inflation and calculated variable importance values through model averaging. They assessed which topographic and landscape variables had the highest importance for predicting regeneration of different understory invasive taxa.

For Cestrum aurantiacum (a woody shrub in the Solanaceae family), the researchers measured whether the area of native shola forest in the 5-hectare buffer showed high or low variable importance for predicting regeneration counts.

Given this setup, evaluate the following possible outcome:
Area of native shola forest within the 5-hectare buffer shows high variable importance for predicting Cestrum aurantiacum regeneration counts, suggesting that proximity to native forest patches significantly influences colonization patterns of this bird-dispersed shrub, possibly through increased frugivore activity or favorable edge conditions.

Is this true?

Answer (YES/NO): NO